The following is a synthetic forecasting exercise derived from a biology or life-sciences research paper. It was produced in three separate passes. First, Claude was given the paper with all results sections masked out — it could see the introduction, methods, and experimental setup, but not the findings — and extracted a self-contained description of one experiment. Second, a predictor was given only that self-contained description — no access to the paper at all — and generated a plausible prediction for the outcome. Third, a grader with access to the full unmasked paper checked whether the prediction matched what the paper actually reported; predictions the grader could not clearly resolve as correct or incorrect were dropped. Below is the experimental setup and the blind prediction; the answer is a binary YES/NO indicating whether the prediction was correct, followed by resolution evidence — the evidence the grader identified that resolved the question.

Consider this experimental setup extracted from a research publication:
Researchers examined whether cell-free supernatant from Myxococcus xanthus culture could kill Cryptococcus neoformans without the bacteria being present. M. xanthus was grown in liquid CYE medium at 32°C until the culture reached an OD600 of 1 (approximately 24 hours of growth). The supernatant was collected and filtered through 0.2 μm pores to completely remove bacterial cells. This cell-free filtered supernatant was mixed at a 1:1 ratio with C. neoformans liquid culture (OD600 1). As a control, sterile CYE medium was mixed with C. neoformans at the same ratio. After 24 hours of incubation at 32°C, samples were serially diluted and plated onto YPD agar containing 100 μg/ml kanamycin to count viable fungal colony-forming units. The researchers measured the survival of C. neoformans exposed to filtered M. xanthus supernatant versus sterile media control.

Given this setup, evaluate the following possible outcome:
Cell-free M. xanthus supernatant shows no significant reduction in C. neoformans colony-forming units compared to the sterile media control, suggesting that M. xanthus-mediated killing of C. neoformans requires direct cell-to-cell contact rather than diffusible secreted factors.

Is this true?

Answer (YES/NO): NO